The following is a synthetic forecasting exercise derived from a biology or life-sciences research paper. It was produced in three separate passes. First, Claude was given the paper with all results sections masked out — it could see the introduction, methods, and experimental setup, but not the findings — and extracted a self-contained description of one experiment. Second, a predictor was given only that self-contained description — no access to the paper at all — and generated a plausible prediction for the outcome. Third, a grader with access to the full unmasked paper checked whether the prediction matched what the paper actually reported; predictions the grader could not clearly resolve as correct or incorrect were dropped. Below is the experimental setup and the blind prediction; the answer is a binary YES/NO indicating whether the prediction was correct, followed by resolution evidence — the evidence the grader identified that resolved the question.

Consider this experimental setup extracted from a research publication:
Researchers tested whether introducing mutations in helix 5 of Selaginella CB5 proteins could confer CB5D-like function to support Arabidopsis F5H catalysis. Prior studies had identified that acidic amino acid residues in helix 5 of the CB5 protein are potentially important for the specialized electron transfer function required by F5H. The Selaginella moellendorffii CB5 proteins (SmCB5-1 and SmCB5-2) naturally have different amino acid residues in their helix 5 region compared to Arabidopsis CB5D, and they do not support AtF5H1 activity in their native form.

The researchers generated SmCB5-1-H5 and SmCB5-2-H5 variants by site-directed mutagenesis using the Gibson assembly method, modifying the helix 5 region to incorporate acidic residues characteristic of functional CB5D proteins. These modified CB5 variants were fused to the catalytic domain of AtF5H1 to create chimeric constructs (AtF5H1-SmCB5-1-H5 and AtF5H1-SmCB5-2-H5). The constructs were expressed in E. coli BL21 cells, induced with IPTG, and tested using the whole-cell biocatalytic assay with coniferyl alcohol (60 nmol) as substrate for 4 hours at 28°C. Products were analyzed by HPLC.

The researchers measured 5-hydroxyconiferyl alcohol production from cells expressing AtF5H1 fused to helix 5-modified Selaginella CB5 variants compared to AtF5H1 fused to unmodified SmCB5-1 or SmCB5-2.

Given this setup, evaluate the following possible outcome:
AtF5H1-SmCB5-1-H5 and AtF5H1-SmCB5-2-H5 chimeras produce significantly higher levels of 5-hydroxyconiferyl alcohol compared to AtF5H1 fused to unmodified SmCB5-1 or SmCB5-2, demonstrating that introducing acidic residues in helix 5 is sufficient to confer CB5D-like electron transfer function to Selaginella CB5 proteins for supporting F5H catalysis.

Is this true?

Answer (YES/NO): NO